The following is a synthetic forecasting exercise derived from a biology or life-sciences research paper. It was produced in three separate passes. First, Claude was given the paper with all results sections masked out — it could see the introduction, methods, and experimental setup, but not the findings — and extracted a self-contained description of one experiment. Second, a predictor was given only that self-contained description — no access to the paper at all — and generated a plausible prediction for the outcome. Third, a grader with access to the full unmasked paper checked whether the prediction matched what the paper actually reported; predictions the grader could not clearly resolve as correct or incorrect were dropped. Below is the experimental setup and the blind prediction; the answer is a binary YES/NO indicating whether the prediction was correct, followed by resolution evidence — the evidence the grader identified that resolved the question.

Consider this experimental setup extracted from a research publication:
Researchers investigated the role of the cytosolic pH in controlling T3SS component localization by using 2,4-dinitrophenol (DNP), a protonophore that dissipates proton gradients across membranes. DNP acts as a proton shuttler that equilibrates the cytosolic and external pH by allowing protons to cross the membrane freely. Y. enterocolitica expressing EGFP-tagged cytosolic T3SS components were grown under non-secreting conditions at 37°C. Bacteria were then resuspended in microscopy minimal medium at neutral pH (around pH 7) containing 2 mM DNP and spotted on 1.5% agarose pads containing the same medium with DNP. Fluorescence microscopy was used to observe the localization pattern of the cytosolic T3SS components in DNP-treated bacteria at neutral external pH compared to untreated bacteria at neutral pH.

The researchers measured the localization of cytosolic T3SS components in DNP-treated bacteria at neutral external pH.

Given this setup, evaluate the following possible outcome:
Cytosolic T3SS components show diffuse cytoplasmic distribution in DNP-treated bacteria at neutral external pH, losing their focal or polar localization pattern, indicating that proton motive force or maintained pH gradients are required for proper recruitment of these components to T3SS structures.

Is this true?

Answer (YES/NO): NO